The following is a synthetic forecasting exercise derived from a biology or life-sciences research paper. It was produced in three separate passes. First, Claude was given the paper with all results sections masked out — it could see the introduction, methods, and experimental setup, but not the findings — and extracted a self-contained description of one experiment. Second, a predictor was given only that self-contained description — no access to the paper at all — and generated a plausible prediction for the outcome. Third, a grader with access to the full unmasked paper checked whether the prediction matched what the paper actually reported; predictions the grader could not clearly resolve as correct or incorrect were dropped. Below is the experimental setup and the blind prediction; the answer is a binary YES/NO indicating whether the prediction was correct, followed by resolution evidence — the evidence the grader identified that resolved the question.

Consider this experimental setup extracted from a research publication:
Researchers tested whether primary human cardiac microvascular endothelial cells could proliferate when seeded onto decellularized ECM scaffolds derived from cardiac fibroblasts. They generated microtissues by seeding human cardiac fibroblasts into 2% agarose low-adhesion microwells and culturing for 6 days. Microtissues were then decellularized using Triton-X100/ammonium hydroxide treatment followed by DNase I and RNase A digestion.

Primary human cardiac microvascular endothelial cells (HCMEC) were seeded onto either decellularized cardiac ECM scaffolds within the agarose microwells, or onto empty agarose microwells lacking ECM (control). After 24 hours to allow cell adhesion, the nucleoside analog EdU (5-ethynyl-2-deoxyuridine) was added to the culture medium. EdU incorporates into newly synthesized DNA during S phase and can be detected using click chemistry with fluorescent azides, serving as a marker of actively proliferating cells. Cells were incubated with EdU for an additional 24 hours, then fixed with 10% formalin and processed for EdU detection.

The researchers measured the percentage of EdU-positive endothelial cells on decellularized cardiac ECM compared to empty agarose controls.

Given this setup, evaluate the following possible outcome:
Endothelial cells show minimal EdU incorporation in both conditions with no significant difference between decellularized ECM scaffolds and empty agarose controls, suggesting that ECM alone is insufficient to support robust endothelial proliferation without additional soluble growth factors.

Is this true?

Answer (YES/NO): NO